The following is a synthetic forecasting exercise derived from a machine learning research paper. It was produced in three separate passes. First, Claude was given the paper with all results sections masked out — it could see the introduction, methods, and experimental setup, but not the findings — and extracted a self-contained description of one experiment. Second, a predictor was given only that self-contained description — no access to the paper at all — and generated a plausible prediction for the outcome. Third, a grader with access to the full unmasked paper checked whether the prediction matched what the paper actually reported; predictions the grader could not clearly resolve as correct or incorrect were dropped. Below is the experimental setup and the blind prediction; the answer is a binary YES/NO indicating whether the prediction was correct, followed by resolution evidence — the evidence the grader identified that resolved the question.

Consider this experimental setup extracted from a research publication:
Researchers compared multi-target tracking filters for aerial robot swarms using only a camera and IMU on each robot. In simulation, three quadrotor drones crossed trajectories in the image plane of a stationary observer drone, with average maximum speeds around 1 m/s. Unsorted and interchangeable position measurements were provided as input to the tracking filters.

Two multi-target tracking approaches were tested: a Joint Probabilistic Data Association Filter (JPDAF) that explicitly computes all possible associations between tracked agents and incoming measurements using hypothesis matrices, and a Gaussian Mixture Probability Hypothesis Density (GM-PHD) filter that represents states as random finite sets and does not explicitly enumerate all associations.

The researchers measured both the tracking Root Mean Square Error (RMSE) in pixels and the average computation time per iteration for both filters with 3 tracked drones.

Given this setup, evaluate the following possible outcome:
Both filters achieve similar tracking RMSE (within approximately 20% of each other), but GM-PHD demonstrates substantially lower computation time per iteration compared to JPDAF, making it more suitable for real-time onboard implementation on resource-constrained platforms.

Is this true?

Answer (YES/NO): NO